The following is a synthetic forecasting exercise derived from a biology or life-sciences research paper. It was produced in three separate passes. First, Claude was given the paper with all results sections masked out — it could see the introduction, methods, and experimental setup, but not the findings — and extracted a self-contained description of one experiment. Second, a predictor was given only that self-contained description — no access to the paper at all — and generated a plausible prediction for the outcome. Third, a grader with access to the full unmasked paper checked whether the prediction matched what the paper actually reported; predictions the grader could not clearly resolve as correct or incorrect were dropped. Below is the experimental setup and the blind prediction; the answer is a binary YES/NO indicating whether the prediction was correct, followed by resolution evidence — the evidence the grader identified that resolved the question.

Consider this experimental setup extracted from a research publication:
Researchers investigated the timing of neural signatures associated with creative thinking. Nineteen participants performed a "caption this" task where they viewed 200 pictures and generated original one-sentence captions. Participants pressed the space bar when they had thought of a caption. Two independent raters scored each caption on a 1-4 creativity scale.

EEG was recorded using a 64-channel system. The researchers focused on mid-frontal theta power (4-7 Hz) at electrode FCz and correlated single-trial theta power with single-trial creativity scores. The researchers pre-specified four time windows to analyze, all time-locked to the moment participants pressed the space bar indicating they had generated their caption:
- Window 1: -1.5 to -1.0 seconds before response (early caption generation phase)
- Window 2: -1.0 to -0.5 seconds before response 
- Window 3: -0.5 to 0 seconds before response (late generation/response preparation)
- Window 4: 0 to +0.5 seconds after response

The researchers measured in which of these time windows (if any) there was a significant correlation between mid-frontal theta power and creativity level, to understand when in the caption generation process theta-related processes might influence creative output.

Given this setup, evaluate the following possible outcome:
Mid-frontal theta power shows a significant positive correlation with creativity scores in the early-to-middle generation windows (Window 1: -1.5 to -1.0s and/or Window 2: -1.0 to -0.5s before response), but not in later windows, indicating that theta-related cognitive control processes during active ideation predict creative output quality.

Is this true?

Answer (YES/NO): NO